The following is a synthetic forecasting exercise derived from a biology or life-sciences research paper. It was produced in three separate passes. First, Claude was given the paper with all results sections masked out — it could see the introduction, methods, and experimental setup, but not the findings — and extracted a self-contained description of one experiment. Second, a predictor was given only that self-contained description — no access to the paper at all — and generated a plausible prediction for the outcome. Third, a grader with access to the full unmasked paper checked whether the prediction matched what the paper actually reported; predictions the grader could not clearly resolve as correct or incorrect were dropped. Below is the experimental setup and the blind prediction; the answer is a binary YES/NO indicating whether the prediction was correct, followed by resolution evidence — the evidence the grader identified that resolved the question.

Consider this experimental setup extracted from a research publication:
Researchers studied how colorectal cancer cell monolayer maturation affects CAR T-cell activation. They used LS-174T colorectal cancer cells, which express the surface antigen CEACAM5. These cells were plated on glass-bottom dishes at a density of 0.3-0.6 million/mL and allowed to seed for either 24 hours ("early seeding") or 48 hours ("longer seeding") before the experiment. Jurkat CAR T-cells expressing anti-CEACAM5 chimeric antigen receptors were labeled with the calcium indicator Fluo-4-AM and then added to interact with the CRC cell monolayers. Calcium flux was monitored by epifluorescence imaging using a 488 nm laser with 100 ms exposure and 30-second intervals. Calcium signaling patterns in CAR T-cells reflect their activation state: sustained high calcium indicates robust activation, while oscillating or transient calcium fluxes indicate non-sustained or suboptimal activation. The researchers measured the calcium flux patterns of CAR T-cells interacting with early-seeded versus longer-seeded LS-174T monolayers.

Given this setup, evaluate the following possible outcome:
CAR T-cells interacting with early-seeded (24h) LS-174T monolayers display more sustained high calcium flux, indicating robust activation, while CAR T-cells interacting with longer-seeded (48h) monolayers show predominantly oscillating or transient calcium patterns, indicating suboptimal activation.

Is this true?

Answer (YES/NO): YES